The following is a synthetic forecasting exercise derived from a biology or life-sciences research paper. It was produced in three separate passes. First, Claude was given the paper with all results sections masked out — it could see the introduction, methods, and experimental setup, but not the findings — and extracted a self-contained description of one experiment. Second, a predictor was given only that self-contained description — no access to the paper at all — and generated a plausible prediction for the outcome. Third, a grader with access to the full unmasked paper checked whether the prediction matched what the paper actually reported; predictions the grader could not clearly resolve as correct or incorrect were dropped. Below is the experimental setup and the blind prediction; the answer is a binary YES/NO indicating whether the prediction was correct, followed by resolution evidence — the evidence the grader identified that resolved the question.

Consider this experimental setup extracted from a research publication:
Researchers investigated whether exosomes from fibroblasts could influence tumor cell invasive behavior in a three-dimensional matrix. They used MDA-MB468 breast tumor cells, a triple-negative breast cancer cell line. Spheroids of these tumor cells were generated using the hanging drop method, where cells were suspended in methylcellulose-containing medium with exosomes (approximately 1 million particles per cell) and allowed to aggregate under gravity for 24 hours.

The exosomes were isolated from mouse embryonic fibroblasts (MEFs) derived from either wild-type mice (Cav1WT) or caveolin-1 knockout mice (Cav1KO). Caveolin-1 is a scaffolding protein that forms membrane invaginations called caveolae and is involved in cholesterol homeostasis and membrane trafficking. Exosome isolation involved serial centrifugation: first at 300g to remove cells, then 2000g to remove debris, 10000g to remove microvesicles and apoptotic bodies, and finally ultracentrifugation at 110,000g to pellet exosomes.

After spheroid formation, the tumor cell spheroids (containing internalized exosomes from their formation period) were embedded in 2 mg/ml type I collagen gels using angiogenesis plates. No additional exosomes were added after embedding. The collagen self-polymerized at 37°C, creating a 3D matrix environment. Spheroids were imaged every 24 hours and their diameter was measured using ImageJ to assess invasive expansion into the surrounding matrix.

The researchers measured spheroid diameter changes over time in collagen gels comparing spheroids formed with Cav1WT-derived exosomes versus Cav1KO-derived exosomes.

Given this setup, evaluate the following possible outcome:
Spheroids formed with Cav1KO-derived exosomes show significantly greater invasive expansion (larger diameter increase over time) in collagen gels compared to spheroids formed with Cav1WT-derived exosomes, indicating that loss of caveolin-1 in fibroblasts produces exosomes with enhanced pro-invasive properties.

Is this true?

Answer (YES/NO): NO